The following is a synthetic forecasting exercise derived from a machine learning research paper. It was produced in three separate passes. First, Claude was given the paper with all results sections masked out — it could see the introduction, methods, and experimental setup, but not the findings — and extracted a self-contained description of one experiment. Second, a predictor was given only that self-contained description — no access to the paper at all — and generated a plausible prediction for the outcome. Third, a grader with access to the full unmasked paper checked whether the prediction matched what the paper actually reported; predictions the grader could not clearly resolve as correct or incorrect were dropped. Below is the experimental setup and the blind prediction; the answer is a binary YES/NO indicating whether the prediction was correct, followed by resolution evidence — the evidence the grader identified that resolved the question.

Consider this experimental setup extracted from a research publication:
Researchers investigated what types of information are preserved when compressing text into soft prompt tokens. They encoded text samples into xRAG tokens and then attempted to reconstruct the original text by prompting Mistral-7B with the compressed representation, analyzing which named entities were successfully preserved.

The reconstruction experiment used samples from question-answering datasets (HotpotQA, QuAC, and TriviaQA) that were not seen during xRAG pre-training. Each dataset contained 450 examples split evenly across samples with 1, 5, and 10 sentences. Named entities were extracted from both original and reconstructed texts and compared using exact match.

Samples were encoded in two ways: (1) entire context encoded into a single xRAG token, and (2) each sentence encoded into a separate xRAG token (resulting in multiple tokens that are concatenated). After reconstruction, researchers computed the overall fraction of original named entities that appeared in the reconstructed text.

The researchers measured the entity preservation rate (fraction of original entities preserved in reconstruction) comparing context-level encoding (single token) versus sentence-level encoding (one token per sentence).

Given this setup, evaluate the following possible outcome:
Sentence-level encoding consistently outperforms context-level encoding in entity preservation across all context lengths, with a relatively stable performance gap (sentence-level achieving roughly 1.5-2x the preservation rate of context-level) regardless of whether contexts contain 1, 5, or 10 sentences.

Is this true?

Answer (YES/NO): NO